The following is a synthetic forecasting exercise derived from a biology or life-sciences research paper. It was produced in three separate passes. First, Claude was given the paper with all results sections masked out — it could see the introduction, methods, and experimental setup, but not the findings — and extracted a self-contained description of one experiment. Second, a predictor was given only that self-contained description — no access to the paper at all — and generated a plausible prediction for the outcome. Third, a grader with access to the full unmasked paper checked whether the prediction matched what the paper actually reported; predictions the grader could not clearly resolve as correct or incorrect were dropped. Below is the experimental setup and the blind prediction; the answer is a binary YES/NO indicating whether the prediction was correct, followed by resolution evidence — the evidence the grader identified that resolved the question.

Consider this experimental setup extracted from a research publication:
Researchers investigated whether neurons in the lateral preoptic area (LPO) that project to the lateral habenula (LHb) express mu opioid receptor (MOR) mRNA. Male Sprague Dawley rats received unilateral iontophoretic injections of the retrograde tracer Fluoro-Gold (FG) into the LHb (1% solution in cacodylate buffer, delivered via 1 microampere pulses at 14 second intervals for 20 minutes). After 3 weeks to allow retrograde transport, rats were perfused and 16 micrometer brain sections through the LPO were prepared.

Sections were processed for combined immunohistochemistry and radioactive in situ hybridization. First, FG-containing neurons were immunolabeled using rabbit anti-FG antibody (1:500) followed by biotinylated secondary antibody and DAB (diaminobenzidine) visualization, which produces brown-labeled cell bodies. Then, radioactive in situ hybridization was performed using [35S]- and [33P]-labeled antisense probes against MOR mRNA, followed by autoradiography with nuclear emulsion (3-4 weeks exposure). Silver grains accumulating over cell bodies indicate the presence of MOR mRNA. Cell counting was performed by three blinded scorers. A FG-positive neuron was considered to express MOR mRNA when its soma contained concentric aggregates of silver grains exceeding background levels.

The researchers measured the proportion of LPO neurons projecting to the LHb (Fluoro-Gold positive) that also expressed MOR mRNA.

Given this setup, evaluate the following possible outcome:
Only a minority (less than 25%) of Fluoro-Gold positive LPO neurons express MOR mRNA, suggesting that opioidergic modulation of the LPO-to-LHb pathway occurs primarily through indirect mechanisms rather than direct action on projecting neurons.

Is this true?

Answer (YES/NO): NO